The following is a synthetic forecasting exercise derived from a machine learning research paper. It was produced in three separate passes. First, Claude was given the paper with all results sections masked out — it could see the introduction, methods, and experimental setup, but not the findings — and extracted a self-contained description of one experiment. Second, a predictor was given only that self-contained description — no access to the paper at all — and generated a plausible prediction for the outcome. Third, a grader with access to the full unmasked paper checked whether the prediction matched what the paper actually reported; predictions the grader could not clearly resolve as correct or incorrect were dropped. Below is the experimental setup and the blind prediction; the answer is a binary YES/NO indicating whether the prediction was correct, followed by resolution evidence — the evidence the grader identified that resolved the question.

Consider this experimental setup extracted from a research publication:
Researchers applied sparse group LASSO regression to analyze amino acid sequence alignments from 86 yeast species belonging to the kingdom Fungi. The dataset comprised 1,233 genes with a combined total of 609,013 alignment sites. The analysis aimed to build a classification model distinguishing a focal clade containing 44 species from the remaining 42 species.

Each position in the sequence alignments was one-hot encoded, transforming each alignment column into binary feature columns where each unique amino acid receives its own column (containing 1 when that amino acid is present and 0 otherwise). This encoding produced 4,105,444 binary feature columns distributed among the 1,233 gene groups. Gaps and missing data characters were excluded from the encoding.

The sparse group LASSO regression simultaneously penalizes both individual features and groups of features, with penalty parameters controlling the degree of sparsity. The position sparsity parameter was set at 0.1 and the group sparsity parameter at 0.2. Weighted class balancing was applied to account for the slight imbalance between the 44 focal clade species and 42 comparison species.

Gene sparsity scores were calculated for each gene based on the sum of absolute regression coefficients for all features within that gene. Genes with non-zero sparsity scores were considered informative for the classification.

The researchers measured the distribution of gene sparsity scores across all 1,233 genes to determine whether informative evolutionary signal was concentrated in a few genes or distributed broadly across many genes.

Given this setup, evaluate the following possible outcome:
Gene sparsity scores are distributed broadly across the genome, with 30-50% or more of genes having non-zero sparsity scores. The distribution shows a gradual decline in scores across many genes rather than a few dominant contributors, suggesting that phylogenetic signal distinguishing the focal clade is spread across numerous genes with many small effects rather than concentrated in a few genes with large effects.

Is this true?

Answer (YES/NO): NO